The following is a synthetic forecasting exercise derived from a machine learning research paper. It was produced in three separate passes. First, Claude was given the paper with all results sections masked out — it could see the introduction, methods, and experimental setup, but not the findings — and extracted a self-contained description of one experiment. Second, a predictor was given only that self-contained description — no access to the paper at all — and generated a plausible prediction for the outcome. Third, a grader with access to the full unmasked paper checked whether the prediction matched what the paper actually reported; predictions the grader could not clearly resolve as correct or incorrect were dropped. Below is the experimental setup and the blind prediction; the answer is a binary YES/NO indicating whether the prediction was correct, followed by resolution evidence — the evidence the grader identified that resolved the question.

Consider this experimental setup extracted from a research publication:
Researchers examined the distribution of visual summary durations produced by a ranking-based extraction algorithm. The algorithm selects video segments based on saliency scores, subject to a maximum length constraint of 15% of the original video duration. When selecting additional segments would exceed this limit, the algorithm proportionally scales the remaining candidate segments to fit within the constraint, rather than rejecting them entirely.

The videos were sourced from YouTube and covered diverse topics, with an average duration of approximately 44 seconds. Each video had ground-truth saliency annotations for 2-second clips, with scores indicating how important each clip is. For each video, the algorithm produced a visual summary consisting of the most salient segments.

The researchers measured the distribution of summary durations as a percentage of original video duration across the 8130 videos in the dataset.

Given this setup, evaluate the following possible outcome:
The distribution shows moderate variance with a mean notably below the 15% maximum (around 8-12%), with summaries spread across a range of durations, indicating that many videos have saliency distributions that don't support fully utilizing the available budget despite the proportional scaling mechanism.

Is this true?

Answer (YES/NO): NO